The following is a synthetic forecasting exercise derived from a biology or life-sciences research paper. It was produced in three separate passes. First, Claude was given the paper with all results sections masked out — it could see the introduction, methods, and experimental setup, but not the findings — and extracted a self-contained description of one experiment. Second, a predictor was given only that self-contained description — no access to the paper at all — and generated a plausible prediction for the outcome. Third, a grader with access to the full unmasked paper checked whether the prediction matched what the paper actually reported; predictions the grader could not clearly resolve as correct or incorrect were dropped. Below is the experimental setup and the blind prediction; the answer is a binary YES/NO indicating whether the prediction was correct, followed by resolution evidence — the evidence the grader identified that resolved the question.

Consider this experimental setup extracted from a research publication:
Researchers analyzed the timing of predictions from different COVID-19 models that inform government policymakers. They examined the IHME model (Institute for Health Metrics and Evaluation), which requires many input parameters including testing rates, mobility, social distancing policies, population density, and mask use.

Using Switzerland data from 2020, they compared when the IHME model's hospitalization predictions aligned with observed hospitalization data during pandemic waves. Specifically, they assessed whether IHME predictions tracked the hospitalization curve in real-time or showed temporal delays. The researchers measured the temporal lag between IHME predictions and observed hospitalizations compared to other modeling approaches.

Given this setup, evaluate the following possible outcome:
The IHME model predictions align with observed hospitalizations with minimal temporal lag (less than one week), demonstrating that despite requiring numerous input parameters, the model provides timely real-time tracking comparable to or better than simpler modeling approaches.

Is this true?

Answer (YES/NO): NO